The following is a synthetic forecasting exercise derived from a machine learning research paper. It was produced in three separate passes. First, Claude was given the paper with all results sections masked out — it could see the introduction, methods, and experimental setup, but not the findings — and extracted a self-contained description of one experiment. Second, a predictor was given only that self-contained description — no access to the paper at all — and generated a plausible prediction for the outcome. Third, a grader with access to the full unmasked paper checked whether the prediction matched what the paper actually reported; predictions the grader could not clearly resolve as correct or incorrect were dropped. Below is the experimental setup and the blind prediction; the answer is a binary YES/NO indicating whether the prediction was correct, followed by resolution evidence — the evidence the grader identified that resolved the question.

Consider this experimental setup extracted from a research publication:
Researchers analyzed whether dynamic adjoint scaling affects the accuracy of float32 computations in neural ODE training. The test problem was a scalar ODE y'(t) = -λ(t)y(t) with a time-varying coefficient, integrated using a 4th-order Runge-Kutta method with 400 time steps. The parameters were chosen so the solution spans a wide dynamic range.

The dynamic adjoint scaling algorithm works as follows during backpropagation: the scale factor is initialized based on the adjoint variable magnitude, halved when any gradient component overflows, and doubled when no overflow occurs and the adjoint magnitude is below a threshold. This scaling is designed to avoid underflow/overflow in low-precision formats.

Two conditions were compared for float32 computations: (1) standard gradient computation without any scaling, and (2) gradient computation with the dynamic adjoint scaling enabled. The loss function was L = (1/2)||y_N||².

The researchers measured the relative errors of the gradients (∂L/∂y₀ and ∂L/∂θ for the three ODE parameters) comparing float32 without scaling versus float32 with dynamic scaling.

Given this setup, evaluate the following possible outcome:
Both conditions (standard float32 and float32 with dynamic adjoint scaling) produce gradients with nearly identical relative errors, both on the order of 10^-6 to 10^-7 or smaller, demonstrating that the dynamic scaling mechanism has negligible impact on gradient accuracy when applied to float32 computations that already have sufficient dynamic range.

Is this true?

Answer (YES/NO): NO